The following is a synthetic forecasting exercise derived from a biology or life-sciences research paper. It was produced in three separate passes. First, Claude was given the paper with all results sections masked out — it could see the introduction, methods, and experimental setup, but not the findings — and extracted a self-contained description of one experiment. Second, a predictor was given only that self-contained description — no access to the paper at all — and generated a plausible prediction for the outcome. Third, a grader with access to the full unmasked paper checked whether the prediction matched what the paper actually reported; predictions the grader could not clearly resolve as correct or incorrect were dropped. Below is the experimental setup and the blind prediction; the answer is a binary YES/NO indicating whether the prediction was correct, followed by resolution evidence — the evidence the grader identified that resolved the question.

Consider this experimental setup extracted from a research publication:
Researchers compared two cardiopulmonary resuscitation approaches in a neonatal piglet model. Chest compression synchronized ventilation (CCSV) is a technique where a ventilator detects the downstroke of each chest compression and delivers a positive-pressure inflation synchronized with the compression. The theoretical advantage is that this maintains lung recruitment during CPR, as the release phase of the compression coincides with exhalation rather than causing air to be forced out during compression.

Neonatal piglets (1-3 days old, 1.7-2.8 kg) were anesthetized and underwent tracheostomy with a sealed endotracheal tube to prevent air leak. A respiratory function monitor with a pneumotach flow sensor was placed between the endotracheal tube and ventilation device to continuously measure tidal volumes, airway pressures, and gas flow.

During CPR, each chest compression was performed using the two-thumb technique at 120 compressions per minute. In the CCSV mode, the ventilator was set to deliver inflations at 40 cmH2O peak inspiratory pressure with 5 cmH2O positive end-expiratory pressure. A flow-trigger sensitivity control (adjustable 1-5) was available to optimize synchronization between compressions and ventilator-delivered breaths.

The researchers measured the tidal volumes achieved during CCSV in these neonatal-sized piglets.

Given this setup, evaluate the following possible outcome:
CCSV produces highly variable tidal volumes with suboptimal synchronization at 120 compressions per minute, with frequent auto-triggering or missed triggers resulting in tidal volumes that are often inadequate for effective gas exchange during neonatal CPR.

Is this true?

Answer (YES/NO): NO